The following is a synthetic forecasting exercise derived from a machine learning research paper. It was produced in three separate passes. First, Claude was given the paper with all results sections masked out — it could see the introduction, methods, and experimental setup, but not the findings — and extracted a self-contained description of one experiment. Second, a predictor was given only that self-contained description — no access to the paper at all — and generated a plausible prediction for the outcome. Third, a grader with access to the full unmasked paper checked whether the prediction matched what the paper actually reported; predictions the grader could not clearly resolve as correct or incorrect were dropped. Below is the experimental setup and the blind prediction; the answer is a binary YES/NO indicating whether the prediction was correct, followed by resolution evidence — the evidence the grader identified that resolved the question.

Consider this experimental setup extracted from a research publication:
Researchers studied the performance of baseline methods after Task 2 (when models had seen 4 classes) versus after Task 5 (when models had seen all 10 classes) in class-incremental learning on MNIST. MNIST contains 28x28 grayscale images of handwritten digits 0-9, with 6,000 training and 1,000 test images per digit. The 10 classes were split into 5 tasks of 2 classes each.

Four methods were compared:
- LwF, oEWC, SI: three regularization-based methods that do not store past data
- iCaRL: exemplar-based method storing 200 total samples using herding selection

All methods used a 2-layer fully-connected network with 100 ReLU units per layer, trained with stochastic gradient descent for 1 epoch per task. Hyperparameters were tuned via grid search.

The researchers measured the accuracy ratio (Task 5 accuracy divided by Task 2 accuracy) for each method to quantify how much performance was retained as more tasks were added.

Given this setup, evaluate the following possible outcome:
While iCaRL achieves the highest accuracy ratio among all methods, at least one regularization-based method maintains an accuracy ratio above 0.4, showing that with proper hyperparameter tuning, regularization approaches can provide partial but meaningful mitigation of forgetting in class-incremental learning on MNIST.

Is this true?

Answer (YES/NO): YES